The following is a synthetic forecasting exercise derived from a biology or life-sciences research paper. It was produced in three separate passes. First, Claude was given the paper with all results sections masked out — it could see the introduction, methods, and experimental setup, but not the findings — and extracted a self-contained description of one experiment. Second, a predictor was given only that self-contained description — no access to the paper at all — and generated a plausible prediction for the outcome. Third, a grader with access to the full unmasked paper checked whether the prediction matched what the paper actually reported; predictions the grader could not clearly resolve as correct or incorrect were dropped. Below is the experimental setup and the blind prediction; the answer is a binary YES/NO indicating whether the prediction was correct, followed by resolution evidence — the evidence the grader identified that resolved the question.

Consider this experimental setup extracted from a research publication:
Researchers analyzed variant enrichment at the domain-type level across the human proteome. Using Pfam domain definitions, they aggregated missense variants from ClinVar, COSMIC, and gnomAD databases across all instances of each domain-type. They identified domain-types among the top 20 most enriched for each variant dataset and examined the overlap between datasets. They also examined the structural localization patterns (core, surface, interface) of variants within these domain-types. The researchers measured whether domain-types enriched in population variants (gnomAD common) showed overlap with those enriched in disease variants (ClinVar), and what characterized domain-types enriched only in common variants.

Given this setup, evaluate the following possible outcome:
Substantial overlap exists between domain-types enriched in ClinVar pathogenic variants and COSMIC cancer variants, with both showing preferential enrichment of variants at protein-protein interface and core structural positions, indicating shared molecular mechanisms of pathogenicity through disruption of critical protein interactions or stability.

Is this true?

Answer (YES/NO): NO